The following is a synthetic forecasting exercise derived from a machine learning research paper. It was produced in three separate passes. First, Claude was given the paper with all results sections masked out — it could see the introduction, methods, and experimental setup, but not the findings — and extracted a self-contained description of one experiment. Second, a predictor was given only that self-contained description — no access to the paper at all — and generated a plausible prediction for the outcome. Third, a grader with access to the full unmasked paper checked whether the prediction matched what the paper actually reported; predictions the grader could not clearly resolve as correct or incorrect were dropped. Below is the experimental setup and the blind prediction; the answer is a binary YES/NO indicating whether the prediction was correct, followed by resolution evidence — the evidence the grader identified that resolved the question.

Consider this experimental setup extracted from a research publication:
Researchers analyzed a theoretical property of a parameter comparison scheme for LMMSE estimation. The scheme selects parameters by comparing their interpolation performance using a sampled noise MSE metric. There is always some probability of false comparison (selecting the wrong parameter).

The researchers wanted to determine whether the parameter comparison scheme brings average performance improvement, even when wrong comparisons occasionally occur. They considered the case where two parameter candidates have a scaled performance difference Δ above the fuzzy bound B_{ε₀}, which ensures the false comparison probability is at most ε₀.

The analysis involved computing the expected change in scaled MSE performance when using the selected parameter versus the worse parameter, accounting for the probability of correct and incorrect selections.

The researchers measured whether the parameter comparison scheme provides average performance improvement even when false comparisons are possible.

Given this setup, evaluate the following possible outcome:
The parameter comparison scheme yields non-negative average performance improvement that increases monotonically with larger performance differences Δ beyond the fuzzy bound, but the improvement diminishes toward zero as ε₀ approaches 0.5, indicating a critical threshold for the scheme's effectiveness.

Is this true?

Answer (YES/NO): NO